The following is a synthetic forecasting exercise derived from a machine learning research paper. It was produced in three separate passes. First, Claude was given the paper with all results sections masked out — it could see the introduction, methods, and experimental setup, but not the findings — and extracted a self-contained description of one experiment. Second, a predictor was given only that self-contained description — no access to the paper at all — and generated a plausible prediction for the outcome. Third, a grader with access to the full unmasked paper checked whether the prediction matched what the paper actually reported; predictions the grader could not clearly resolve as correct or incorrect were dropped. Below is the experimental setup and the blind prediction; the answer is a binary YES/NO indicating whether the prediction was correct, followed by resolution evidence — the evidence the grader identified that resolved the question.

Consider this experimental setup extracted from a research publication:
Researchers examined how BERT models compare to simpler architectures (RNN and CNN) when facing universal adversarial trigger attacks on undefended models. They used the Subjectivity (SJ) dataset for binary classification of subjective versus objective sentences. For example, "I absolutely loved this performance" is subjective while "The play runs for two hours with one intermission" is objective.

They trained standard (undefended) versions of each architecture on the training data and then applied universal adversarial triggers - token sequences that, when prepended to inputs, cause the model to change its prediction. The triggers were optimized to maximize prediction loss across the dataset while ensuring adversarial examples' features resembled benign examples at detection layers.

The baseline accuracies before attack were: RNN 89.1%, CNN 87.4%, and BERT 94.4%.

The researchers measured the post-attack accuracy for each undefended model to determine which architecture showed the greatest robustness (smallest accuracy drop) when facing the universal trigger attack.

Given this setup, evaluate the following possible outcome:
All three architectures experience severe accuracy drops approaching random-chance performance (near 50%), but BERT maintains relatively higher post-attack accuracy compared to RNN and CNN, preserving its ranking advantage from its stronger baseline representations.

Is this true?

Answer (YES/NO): NO